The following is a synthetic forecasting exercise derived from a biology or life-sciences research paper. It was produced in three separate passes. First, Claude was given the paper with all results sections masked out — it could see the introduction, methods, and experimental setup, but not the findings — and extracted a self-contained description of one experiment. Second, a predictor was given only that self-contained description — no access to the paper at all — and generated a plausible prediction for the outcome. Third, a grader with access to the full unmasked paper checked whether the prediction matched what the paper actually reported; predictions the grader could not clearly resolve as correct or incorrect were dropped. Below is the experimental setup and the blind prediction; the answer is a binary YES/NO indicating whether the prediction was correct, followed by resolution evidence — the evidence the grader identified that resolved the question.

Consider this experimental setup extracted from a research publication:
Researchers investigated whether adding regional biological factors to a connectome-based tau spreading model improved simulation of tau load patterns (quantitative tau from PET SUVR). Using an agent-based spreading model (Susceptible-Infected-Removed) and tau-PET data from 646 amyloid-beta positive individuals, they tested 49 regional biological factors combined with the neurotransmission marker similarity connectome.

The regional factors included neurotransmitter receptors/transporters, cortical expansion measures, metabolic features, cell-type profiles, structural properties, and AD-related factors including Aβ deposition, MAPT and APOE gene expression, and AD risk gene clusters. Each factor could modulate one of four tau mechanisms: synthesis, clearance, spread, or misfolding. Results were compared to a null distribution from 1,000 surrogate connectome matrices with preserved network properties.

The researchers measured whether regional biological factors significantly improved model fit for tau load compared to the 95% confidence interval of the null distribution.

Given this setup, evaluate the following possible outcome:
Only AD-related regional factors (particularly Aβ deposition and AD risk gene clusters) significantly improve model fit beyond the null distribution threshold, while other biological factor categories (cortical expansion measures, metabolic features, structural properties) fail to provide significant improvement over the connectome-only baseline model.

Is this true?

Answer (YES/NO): NO